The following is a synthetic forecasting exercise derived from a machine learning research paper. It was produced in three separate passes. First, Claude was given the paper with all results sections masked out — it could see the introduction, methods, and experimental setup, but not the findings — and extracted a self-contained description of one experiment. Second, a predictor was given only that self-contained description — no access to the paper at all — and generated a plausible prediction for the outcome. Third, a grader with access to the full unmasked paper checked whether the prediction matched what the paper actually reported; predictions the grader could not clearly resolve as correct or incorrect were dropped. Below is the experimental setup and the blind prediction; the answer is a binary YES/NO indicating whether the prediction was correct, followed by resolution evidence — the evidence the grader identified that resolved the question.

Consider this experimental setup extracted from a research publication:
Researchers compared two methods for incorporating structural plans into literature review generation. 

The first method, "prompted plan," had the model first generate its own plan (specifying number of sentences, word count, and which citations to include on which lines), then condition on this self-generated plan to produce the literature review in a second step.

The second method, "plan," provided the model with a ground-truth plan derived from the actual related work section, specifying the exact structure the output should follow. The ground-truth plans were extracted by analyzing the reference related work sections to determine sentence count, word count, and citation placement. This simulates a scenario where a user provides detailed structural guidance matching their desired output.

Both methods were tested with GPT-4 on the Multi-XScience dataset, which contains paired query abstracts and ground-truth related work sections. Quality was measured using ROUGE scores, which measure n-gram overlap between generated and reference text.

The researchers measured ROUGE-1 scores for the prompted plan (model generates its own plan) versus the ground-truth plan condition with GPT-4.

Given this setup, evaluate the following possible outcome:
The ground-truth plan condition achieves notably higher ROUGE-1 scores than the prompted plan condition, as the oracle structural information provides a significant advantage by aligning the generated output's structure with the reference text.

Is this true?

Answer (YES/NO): YES